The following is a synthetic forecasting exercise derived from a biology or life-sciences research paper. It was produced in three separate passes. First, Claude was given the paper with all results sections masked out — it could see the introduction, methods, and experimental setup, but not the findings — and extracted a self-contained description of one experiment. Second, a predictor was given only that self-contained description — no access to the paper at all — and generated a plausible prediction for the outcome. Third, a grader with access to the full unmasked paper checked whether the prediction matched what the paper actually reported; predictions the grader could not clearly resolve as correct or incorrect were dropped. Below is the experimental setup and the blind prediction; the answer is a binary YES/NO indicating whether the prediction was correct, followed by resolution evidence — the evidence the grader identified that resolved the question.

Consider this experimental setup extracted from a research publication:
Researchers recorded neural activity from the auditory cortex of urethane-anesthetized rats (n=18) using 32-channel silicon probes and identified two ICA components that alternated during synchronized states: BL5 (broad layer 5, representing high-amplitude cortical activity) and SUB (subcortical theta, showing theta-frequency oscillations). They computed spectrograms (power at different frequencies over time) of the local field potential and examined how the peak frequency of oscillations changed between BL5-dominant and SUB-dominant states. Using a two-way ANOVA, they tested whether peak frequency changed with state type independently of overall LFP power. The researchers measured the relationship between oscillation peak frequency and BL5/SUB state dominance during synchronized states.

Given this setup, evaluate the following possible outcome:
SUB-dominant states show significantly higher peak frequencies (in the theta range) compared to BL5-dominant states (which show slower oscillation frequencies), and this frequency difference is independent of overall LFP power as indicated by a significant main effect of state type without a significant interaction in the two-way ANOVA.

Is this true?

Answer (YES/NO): YES